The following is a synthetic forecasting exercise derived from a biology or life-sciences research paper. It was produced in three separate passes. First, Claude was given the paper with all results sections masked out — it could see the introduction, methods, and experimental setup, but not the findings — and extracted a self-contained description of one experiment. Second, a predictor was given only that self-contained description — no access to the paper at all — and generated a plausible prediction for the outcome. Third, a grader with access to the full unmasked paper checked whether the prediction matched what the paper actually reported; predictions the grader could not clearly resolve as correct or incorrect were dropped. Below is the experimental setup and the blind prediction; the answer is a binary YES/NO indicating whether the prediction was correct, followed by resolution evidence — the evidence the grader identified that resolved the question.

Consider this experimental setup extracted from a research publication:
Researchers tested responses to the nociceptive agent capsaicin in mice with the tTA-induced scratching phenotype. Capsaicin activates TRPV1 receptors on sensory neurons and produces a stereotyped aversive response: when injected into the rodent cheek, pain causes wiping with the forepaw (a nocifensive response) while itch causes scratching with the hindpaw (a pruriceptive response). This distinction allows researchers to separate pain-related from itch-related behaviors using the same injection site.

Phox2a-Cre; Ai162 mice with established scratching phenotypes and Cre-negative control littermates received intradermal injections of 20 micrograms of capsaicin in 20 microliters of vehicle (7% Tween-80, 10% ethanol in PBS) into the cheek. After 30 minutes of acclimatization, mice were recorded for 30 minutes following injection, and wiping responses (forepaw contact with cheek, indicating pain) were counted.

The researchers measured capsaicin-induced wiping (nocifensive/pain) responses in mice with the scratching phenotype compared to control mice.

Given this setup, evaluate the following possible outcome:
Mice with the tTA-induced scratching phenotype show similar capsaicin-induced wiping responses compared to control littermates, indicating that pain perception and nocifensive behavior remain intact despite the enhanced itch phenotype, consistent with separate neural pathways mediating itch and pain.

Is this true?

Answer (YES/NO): YES